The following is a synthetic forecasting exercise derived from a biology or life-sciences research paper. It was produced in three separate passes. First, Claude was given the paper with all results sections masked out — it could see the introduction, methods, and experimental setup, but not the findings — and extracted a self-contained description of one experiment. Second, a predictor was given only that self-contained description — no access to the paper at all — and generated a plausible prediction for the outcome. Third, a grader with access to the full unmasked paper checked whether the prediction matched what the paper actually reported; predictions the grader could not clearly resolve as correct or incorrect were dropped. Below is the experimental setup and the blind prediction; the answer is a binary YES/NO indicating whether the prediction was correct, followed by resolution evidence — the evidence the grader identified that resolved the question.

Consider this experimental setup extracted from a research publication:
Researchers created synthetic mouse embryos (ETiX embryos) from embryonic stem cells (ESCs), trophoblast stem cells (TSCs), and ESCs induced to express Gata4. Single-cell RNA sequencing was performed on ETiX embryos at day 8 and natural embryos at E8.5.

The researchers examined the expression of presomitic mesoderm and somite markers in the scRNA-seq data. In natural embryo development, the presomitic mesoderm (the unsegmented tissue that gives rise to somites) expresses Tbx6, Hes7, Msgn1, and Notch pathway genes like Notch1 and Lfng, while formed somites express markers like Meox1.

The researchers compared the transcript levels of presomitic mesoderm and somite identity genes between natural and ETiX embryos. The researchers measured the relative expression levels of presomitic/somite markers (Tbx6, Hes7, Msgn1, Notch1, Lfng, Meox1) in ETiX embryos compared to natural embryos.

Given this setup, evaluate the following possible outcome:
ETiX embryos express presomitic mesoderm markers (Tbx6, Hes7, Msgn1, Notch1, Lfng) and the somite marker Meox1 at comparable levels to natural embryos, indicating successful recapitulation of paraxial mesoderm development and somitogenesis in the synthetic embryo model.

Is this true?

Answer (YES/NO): NO